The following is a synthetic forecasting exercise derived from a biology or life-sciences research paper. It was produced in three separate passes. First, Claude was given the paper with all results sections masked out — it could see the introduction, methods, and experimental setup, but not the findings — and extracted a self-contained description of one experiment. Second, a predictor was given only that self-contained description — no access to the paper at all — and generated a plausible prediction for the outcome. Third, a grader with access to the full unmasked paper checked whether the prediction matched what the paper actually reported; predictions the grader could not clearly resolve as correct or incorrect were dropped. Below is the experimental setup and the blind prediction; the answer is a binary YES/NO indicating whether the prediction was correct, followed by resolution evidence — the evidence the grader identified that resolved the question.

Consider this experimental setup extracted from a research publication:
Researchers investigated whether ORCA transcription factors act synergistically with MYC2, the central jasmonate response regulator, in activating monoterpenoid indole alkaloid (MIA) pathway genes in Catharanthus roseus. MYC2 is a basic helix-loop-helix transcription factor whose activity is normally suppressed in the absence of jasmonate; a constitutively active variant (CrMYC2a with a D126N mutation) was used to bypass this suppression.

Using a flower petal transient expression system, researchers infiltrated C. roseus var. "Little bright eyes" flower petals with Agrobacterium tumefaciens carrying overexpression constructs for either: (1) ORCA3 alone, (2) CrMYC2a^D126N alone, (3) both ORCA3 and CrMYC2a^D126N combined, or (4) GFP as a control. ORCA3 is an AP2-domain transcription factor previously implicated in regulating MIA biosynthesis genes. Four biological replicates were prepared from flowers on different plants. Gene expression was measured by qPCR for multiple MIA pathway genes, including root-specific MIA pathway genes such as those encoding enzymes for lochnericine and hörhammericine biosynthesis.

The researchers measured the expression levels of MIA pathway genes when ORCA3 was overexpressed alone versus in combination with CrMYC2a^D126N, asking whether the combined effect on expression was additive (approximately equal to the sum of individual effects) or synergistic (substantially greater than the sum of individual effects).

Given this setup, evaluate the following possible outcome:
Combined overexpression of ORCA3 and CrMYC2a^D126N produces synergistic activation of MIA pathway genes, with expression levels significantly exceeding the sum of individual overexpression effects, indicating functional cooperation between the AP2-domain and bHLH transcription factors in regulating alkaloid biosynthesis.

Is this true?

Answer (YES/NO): YES